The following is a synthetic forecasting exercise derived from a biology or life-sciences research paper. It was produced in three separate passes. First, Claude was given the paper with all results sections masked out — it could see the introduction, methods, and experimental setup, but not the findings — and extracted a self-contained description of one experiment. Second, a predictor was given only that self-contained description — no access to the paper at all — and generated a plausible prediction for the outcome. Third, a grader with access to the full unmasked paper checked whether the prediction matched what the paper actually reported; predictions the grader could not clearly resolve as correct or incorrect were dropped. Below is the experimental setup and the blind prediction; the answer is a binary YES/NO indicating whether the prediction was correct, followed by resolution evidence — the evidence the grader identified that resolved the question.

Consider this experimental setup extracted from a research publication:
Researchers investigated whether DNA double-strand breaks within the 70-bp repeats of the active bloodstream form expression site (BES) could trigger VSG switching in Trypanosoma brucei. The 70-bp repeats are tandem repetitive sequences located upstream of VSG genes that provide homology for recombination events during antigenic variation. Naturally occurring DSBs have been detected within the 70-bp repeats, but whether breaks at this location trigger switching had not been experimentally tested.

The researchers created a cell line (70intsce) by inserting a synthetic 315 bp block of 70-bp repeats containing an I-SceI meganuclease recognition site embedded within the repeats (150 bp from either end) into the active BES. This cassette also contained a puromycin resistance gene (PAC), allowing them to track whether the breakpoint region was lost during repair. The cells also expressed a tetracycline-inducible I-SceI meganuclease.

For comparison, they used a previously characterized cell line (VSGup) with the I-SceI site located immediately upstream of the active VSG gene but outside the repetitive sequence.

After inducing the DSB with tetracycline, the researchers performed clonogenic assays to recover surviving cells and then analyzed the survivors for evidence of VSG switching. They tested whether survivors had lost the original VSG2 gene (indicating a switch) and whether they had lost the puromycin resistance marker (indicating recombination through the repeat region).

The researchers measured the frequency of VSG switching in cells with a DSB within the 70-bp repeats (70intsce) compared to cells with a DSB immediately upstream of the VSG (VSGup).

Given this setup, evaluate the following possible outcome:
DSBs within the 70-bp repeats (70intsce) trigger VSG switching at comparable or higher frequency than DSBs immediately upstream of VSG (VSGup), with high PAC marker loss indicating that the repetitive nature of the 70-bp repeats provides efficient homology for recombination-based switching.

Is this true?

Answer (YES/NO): NO